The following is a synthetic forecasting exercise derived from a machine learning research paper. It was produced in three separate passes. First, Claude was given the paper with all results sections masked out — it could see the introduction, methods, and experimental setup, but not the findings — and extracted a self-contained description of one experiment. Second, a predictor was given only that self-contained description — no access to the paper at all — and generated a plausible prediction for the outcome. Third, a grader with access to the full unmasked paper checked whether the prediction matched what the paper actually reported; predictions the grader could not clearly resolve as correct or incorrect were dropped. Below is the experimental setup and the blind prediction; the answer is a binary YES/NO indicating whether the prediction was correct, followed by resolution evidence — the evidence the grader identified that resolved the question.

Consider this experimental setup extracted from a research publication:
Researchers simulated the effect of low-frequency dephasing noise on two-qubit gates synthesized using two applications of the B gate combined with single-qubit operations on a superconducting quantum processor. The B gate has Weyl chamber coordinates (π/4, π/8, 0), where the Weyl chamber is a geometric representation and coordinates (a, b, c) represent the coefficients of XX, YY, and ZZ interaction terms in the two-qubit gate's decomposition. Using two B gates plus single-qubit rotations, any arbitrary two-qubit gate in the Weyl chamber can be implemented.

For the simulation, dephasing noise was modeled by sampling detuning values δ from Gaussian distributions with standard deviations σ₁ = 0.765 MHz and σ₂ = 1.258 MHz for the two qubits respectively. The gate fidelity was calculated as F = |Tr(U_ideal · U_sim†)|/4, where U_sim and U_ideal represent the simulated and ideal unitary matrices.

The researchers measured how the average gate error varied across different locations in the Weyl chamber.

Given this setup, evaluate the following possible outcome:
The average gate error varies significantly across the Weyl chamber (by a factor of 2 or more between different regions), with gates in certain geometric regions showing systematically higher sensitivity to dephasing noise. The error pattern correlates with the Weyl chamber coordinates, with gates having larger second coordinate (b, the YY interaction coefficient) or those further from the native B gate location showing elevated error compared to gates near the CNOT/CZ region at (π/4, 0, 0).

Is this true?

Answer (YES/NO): NO